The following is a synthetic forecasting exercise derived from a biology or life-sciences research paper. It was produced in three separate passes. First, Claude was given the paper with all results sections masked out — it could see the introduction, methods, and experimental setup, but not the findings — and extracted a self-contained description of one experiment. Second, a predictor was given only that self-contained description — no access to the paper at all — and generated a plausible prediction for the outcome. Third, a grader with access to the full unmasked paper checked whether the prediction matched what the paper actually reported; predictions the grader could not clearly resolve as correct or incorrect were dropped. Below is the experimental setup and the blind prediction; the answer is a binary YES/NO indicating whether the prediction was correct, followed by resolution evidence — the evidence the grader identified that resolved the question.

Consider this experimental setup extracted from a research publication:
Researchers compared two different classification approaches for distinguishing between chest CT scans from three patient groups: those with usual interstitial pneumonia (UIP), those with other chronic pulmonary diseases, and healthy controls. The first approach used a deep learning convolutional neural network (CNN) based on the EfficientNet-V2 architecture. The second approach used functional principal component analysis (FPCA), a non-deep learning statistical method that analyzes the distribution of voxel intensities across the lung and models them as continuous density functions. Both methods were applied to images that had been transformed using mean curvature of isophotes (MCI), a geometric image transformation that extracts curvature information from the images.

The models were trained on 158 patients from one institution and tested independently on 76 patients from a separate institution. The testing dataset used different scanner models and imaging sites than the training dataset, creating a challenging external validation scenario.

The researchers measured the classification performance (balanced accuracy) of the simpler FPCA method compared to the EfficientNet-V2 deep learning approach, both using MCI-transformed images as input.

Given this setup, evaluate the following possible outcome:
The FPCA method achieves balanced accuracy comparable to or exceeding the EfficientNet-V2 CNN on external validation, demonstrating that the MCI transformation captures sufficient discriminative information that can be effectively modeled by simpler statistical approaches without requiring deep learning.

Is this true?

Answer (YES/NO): YES